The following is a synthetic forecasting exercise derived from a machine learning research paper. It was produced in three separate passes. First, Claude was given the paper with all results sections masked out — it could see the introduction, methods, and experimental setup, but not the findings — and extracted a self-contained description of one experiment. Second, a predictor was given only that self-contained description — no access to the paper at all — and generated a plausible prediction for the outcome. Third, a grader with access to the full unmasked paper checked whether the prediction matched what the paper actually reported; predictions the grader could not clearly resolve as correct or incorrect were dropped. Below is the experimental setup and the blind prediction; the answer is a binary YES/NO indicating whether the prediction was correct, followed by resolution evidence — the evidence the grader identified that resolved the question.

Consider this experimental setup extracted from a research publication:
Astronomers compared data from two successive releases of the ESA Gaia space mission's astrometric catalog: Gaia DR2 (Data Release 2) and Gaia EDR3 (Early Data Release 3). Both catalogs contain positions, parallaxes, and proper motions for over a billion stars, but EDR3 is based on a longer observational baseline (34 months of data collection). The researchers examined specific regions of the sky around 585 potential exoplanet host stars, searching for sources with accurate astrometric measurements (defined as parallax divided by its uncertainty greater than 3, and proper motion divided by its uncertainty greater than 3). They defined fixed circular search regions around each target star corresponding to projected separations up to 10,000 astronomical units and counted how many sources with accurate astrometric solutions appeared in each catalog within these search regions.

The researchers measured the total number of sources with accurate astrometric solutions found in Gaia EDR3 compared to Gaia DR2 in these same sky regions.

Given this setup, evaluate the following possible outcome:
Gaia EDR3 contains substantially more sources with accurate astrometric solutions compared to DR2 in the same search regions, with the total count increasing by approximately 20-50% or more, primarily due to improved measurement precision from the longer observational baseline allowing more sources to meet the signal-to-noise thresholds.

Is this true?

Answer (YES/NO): NO